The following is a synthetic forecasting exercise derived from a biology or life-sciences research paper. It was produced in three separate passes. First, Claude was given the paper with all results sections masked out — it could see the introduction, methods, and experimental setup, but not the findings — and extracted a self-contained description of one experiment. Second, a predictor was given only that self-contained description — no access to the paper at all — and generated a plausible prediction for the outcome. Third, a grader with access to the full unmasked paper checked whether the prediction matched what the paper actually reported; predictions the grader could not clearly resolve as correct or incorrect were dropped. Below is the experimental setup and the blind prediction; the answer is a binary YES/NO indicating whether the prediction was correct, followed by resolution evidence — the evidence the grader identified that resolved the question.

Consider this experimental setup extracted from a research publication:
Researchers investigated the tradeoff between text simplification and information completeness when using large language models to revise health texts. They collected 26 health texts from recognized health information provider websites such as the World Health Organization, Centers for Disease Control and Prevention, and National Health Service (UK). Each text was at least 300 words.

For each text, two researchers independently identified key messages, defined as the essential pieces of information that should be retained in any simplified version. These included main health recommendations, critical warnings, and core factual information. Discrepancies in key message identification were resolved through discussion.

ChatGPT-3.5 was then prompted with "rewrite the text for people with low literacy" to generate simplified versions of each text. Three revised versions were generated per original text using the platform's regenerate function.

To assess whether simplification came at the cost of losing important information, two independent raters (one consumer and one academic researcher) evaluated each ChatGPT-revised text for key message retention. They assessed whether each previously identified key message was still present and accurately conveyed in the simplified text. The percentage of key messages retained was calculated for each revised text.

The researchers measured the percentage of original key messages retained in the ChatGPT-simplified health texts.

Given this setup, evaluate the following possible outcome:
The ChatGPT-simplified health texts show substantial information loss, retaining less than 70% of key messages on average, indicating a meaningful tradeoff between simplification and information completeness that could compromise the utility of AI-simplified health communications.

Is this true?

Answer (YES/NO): NO